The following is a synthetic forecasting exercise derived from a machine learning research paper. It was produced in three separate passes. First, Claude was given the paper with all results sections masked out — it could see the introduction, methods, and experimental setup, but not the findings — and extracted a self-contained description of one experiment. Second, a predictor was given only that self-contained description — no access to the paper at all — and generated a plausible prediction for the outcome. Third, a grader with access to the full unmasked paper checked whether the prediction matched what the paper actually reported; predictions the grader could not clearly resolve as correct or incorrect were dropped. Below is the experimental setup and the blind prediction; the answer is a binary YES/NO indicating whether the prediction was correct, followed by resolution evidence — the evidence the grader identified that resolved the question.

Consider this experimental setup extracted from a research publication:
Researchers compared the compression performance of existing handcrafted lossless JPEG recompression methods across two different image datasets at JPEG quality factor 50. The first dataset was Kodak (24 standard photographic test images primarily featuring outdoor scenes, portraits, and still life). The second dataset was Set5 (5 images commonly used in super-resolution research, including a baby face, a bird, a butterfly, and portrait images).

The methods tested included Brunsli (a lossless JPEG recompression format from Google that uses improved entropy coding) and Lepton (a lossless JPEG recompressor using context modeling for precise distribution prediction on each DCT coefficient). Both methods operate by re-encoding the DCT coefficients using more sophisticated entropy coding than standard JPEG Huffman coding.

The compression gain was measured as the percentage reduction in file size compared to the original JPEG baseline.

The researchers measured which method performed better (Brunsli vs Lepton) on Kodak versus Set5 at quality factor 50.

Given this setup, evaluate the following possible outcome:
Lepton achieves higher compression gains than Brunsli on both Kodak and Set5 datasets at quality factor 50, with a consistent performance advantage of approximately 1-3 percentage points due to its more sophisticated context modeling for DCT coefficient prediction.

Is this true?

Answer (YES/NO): YES